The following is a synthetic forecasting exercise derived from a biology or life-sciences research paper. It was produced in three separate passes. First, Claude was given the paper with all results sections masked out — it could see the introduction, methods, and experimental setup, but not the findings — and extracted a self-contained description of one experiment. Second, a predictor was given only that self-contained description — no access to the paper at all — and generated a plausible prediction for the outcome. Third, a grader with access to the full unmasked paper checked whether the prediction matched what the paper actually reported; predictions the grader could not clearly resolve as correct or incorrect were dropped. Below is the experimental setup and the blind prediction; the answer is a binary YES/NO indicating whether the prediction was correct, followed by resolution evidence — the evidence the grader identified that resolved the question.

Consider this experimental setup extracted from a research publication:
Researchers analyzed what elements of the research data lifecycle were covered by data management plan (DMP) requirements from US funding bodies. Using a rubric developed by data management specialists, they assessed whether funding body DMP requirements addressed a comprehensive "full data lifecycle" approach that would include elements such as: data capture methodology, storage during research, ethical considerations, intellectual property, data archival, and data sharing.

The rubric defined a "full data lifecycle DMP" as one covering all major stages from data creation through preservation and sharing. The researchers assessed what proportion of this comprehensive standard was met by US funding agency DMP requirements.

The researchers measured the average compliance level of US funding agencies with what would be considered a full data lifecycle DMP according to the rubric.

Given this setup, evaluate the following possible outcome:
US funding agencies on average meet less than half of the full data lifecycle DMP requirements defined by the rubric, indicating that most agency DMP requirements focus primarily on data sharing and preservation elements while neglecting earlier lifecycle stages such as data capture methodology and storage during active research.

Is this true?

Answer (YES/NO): NO